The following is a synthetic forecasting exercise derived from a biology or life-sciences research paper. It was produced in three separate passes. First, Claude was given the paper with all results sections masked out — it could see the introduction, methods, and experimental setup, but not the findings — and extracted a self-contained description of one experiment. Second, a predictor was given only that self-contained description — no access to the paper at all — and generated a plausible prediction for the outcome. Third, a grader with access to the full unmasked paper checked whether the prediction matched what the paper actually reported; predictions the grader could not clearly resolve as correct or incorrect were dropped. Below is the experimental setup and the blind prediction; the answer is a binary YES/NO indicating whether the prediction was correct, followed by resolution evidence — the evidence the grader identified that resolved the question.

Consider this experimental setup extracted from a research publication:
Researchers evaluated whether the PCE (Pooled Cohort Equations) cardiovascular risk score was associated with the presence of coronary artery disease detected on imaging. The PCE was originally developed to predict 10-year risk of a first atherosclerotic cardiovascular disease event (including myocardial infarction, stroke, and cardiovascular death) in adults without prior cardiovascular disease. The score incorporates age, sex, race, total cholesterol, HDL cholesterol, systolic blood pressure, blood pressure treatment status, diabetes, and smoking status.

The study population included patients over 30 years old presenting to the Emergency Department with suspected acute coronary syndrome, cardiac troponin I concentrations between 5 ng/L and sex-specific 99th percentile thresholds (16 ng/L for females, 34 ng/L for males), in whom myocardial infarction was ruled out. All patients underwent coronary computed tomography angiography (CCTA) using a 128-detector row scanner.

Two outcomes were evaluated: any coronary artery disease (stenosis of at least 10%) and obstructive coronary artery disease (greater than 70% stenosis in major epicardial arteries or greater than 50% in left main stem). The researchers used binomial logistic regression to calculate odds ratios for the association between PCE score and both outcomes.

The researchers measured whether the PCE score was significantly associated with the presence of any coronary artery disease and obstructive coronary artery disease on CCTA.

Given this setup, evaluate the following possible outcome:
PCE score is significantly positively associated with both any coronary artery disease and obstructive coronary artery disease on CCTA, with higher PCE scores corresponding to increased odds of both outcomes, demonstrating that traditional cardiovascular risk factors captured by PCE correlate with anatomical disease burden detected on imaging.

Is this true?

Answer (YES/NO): YES